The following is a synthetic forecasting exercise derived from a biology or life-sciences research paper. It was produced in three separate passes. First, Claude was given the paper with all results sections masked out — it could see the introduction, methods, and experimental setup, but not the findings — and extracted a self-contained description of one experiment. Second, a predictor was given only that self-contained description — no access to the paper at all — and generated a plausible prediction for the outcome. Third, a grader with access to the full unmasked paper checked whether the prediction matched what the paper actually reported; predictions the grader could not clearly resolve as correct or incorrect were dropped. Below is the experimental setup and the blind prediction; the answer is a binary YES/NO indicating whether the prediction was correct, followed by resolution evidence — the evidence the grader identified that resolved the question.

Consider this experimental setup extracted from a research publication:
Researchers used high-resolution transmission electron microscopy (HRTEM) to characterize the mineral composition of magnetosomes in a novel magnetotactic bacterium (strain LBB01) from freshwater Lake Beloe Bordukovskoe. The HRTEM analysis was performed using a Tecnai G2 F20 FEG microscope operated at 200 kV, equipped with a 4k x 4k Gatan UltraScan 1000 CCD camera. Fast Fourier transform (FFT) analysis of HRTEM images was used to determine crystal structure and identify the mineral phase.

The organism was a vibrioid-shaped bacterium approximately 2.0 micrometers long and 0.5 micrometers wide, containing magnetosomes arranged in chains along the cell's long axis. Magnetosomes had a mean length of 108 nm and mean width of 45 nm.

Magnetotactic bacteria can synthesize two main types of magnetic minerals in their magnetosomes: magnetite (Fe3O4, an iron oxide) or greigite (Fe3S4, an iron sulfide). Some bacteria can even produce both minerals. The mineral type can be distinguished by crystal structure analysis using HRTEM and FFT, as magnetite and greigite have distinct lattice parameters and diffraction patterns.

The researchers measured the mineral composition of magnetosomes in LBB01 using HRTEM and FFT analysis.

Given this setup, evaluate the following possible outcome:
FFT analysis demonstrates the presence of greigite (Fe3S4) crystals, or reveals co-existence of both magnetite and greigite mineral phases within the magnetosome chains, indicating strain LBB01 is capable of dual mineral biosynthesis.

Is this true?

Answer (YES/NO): NO